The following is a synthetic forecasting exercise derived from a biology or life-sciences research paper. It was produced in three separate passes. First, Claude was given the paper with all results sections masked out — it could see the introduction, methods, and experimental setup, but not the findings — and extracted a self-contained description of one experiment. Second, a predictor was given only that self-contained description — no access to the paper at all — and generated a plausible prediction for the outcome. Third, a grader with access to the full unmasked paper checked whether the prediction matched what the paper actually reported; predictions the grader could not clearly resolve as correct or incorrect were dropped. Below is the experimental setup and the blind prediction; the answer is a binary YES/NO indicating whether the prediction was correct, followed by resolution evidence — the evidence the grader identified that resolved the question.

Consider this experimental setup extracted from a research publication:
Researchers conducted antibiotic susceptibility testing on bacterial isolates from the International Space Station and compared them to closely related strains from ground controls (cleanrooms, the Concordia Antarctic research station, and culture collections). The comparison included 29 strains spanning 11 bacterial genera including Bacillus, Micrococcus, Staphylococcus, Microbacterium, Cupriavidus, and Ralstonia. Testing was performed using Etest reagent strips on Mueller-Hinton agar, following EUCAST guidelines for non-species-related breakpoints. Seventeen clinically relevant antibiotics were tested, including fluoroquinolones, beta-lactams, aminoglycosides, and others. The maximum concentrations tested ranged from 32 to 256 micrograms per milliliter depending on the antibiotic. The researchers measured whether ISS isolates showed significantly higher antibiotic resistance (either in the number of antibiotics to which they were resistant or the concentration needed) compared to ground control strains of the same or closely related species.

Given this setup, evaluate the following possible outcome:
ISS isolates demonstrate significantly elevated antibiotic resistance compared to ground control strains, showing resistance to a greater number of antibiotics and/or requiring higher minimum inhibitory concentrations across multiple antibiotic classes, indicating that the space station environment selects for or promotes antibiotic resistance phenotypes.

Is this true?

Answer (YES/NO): NO